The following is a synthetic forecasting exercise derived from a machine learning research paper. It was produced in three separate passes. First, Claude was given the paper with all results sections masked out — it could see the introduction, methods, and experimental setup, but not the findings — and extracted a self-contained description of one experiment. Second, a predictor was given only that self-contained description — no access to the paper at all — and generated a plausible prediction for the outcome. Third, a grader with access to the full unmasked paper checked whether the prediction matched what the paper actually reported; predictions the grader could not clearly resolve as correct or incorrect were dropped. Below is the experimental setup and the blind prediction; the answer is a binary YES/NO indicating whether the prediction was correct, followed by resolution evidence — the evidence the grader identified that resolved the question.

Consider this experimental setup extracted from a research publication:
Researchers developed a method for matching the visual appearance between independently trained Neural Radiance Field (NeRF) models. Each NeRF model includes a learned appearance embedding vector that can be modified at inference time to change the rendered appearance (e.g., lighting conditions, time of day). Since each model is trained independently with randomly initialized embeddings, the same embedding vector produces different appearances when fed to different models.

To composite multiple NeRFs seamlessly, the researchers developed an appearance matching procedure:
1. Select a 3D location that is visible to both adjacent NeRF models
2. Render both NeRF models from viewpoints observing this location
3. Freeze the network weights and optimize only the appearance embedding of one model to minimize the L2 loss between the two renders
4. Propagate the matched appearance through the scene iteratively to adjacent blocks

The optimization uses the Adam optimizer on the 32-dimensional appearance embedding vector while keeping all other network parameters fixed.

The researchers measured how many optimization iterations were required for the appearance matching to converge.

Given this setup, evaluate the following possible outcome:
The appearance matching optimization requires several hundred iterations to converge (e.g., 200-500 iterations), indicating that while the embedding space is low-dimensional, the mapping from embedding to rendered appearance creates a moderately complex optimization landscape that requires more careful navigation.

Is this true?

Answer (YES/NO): NO